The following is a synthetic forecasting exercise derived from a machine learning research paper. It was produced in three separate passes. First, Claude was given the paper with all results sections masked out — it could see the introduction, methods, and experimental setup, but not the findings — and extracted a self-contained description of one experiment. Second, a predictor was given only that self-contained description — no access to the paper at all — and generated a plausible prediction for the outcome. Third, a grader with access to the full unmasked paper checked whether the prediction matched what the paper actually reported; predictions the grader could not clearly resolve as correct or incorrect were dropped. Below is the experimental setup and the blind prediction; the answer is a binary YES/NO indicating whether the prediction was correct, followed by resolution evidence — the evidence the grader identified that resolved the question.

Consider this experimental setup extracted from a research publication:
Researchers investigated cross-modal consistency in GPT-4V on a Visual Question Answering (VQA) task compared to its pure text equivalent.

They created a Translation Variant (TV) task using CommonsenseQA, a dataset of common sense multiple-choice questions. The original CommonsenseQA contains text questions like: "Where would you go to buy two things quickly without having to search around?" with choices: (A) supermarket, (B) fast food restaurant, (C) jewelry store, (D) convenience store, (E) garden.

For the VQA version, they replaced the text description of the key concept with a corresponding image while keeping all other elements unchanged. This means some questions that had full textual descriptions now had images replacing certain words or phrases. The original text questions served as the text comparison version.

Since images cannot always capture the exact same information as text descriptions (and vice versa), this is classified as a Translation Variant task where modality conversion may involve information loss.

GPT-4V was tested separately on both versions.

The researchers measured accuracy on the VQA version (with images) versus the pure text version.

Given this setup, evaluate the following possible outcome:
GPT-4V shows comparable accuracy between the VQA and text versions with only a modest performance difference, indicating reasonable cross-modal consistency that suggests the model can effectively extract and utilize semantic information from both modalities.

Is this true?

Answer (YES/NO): NO